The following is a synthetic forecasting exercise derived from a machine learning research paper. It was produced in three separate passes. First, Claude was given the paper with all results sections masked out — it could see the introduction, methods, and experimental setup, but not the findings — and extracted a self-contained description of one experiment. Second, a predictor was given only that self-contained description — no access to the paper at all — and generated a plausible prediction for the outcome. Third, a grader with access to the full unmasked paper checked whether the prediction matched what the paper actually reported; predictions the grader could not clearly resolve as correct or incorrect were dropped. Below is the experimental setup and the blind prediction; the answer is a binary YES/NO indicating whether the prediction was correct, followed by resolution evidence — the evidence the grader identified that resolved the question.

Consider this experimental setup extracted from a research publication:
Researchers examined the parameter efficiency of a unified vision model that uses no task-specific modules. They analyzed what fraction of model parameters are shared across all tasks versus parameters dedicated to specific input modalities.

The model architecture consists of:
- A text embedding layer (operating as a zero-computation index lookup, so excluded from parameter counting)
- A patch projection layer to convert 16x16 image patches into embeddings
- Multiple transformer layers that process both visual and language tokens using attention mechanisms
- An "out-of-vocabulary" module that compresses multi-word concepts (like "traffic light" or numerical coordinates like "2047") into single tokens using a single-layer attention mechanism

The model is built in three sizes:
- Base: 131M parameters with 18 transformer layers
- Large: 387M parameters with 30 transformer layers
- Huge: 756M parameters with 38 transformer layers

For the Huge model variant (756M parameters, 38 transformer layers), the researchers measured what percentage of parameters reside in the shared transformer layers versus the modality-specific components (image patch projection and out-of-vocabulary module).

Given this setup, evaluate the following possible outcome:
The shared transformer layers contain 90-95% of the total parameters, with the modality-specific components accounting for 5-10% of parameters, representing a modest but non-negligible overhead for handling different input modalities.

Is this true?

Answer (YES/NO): NO